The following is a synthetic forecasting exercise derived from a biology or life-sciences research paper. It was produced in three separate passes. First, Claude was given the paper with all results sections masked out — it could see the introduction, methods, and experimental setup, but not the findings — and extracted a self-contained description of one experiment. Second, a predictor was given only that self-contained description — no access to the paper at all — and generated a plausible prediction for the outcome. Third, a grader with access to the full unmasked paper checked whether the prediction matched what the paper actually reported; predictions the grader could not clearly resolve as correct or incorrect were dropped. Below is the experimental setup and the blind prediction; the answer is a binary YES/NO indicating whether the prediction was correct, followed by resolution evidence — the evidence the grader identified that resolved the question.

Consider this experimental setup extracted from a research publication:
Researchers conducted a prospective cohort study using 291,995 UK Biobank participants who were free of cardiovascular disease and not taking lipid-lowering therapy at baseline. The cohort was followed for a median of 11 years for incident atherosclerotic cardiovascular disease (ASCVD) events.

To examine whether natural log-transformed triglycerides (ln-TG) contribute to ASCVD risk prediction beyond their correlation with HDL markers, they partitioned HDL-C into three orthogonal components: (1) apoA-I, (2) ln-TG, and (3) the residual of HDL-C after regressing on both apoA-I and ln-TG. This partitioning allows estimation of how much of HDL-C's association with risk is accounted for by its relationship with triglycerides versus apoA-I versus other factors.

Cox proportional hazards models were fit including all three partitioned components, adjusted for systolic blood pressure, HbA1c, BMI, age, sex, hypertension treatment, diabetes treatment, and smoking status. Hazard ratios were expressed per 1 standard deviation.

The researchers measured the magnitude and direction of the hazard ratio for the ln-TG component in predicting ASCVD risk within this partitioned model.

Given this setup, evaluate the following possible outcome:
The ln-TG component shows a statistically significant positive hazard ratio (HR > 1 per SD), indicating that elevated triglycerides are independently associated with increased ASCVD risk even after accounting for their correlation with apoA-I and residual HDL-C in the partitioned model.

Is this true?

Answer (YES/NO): YES